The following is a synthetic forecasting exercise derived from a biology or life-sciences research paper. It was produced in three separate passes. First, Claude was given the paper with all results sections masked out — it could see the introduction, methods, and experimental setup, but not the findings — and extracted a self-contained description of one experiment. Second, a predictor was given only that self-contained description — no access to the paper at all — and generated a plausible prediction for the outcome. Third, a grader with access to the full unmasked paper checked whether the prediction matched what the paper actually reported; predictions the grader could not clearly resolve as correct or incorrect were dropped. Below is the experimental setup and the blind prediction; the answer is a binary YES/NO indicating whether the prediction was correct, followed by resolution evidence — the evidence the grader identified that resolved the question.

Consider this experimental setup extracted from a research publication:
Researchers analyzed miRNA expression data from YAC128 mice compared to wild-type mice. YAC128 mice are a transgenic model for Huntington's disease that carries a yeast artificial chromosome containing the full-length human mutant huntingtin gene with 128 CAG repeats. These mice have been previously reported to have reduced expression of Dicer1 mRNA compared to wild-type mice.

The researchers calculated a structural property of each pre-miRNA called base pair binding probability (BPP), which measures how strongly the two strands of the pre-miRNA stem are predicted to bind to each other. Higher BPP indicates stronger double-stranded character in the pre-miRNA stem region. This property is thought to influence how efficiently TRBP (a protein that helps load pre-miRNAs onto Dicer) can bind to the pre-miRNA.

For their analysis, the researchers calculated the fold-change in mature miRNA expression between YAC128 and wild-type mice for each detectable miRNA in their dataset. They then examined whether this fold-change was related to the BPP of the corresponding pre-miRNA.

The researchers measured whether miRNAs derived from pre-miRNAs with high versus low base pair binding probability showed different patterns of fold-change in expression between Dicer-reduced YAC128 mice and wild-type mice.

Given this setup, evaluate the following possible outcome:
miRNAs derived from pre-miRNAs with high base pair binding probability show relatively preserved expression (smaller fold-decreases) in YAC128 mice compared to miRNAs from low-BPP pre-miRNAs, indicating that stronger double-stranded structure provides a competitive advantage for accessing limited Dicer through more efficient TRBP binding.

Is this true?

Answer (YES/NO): YES